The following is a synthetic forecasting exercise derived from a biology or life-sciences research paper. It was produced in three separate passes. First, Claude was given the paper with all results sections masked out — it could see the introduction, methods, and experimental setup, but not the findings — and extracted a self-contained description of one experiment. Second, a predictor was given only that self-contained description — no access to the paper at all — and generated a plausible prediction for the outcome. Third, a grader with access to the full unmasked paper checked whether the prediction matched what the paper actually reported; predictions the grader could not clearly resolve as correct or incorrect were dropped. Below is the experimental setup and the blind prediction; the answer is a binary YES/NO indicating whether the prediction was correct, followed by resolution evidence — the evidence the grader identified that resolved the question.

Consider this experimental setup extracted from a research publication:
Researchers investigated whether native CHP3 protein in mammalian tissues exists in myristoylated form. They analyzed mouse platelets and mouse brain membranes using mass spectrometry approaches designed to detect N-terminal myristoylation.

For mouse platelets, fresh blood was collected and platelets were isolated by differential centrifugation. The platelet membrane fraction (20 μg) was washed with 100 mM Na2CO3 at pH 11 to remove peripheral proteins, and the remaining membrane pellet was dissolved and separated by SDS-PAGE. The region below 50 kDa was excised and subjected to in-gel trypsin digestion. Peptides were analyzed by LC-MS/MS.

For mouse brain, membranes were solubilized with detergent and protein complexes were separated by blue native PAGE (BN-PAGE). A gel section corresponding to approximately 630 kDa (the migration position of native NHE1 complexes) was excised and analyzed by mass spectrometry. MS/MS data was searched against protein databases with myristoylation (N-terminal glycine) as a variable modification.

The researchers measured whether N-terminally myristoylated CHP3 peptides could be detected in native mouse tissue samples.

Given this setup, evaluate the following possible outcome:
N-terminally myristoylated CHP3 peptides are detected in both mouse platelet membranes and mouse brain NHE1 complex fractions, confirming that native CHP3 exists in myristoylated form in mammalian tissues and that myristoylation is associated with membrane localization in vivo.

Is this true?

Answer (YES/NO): YES